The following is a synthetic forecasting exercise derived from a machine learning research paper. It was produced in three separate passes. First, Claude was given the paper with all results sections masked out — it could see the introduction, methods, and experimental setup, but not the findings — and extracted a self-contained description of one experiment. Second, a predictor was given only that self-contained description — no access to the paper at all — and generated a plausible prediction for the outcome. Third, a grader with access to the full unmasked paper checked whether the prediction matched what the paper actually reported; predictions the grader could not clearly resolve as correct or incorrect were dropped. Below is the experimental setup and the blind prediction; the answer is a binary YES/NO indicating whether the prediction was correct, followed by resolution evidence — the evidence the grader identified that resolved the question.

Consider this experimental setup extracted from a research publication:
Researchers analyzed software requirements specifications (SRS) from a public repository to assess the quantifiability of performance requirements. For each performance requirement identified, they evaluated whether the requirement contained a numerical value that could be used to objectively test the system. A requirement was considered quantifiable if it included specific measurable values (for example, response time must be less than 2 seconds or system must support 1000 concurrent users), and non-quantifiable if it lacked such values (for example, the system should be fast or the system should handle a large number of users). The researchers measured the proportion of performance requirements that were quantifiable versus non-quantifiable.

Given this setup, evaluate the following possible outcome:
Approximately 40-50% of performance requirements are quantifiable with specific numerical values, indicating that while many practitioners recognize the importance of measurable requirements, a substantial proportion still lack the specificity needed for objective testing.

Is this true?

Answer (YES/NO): NO